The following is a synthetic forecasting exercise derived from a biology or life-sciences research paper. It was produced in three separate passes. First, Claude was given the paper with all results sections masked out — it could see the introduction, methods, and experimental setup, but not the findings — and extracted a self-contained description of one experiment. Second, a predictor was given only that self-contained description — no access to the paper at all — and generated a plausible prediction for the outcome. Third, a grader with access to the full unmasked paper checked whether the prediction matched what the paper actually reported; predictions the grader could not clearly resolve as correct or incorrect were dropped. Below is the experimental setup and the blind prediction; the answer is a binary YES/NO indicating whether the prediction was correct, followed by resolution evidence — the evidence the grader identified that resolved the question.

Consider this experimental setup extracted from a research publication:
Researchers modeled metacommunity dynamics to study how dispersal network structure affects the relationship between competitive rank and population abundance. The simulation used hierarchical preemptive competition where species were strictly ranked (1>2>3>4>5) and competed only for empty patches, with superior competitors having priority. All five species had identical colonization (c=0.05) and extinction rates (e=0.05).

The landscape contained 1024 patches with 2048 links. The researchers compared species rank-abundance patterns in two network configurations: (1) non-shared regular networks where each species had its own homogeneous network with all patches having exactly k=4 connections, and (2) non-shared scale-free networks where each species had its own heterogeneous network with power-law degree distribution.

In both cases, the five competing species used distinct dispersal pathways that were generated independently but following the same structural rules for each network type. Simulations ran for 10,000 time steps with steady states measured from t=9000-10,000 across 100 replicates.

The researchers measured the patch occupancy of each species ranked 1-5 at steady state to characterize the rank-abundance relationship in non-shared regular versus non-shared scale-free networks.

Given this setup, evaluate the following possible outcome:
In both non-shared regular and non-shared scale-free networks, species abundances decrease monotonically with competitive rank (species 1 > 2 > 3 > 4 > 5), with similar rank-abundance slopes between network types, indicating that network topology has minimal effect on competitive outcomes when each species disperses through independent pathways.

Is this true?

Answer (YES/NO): NO